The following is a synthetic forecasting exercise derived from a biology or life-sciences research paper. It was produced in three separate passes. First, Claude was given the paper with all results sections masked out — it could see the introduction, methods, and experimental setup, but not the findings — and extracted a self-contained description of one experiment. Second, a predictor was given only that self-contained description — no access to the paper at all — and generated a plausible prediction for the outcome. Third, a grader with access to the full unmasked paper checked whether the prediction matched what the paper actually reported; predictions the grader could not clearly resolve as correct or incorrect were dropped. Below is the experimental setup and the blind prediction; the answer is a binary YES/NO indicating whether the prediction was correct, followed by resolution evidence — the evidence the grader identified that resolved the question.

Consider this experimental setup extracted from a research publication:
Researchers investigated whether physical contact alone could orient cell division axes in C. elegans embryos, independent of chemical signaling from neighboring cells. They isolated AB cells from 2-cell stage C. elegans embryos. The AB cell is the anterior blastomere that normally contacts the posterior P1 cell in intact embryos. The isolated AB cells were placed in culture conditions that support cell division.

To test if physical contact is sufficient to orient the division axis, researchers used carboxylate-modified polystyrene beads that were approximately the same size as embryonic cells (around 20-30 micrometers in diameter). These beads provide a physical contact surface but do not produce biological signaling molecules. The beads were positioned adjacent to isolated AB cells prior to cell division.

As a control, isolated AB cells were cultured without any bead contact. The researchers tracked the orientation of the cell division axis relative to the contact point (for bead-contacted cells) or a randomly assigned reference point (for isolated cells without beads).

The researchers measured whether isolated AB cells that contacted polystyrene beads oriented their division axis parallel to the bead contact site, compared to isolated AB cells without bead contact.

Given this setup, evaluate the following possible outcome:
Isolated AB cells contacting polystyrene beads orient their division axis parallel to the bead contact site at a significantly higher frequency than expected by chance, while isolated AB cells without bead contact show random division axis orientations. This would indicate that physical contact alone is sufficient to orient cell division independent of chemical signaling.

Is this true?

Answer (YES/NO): YES